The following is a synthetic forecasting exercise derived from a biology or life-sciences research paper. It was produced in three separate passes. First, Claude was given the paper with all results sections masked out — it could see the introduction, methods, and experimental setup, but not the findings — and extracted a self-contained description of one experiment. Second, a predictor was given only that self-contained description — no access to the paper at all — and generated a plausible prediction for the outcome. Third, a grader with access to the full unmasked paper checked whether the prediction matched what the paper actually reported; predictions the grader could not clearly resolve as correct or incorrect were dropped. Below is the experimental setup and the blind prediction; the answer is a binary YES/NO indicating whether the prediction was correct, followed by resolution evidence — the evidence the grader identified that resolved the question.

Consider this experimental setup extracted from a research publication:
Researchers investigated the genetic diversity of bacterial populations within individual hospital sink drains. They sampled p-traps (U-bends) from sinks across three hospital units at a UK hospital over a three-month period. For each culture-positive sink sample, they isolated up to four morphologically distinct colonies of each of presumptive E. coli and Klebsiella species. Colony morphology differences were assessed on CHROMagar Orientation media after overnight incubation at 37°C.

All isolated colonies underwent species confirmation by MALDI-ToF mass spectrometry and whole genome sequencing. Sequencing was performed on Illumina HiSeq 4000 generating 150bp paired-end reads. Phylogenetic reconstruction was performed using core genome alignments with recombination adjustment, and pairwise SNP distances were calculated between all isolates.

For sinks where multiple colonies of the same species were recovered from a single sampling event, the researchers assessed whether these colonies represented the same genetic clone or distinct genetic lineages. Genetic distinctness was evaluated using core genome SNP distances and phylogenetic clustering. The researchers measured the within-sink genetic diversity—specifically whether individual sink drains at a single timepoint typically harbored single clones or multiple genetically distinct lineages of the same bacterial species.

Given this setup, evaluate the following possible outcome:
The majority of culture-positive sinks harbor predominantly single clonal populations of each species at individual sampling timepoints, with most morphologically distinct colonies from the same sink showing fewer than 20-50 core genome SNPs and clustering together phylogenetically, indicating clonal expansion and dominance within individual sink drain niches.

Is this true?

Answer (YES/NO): NO